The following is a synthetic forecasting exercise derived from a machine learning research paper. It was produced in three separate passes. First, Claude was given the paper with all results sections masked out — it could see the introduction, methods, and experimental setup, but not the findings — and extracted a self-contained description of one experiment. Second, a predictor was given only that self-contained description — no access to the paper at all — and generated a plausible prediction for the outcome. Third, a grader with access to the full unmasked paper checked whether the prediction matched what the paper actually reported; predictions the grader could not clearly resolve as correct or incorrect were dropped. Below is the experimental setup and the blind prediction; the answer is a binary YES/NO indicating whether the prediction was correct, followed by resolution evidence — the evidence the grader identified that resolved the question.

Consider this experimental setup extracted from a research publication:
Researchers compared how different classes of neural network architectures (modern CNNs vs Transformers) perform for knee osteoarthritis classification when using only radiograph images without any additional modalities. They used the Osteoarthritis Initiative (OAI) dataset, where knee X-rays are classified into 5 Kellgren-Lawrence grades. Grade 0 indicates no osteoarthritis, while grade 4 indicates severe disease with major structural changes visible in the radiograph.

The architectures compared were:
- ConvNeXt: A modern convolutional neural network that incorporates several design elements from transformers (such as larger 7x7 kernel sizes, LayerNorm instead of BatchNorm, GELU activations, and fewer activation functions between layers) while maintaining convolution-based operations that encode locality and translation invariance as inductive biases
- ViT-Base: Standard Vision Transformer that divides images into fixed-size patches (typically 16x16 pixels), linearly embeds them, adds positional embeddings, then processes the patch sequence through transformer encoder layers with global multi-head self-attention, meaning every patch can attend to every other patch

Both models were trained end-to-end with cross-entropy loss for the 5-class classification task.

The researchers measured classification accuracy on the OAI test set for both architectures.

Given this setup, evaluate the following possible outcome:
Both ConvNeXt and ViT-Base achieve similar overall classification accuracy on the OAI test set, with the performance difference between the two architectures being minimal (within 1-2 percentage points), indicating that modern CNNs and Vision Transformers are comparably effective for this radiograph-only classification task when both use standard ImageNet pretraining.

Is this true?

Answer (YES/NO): NO